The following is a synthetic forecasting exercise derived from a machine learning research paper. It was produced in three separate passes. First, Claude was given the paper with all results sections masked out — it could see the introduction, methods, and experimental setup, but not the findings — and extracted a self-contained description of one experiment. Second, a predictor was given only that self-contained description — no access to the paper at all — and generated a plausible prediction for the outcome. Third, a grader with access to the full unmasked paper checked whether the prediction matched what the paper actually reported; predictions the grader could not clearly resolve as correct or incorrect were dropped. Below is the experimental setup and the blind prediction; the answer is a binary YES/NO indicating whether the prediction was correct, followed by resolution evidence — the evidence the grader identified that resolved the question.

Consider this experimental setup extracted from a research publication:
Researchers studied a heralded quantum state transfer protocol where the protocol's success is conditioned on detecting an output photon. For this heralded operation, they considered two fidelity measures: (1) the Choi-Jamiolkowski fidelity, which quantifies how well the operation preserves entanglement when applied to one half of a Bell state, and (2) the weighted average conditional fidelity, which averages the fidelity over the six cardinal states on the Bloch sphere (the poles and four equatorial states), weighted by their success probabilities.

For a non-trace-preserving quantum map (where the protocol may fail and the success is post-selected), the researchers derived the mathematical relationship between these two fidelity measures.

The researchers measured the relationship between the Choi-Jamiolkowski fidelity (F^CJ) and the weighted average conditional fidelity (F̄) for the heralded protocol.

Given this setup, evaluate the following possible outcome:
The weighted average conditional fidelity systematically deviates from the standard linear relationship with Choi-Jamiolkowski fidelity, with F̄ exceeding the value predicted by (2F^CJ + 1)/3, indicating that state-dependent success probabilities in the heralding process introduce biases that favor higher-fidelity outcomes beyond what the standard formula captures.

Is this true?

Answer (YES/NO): NO